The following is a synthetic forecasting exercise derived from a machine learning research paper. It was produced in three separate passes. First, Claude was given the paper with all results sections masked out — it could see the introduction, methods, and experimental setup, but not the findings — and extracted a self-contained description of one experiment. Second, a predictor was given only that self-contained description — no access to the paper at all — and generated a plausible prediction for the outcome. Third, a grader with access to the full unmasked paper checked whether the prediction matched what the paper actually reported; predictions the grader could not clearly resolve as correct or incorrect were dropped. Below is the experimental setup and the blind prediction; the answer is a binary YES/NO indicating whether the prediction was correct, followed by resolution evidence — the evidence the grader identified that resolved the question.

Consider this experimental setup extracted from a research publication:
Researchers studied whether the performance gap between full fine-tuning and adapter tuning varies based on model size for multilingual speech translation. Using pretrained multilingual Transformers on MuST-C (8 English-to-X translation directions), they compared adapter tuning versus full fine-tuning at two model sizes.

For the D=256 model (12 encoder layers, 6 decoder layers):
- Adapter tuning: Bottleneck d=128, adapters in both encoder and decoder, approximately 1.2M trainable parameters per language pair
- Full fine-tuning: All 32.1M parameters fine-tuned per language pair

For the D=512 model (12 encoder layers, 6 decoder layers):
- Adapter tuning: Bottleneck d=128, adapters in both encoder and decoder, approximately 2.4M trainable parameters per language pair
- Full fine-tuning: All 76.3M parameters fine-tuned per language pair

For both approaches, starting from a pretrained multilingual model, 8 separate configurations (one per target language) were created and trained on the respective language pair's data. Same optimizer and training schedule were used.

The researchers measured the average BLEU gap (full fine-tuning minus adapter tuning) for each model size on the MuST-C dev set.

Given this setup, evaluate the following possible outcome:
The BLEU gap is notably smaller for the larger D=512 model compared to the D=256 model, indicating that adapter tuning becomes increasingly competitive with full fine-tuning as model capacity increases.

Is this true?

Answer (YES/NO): YES